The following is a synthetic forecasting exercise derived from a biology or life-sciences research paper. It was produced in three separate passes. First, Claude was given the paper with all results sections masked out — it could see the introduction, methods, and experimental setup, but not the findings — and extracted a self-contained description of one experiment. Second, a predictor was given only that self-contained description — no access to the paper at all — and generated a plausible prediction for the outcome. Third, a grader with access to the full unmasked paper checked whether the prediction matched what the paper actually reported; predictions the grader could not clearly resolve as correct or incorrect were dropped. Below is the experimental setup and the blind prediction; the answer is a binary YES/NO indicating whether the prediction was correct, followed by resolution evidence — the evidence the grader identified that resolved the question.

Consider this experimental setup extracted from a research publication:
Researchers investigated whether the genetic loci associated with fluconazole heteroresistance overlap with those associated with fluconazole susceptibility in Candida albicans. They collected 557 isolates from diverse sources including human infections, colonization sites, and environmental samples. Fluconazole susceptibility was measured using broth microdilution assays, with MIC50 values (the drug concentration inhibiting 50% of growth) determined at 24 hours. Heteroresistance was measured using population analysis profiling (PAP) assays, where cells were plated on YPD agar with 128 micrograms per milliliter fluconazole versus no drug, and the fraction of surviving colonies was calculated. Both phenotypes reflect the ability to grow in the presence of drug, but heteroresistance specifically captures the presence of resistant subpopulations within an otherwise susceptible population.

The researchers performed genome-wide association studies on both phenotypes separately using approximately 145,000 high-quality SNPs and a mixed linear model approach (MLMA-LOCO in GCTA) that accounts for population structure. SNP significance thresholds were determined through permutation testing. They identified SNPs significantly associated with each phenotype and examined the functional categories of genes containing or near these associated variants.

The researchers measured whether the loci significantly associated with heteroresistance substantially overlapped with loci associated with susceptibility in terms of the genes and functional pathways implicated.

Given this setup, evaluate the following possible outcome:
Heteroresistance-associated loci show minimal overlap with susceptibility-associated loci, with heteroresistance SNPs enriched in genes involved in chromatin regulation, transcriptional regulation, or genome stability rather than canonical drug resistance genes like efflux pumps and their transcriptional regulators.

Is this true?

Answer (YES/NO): YES